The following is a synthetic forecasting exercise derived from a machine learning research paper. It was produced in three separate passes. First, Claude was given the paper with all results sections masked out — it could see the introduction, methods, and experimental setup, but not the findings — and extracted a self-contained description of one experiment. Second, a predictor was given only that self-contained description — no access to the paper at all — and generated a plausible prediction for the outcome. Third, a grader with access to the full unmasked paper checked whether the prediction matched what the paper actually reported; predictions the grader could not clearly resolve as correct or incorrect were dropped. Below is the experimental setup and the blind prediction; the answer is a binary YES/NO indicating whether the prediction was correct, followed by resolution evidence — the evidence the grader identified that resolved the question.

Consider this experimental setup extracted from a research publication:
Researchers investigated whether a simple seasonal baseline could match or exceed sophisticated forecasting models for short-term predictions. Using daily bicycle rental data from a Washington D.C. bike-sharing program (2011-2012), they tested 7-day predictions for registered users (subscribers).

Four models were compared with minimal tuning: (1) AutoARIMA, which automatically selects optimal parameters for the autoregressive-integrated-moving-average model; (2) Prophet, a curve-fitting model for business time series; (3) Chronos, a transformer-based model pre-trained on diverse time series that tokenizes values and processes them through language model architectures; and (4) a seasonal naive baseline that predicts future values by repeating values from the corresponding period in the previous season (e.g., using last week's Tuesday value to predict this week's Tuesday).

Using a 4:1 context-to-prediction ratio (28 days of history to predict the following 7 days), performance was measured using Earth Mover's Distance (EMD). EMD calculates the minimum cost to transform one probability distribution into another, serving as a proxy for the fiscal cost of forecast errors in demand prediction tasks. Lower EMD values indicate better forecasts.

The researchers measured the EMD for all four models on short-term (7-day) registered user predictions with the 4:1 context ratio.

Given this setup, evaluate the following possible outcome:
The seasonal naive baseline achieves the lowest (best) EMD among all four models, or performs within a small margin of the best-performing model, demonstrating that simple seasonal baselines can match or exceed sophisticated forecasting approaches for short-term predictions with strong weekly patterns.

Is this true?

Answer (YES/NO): YES